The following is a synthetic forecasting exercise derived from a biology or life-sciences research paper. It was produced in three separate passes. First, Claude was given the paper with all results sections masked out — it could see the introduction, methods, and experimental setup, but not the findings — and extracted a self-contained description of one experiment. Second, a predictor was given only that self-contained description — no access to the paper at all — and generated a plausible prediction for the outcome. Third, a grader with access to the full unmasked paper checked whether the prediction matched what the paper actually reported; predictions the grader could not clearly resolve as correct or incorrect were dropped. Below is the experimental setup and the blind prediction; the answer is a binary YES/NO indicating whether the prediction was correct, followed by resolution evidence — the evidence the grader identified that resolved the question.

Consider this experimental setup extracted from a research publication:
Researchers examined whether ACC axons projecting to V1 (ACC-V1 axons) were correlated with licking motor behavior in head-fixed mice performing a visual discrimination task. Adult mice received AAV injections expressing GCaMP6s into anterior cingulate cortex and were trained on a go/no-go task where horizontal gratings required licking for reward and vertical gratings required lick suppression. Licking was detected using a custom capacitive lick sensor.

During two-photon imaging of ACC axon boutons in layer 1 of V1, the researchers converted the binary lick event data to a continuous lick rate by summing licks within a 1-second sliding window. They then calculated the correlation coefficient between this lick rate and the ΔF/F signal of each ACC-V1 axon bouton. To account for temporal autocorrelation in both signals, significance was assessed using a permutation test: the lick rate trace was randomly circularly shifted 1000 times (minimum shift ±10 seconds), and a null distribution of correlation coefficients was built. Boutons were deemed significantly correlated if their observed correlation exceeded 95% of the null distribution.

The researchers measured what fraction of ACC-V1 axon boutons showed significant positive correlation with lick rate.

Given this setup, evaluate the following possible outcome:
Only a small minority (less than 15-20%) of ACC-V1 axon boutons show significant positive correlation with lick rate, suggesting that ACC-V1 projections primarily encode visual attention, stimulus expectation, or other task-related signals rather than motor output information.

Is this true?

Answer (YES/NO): NO